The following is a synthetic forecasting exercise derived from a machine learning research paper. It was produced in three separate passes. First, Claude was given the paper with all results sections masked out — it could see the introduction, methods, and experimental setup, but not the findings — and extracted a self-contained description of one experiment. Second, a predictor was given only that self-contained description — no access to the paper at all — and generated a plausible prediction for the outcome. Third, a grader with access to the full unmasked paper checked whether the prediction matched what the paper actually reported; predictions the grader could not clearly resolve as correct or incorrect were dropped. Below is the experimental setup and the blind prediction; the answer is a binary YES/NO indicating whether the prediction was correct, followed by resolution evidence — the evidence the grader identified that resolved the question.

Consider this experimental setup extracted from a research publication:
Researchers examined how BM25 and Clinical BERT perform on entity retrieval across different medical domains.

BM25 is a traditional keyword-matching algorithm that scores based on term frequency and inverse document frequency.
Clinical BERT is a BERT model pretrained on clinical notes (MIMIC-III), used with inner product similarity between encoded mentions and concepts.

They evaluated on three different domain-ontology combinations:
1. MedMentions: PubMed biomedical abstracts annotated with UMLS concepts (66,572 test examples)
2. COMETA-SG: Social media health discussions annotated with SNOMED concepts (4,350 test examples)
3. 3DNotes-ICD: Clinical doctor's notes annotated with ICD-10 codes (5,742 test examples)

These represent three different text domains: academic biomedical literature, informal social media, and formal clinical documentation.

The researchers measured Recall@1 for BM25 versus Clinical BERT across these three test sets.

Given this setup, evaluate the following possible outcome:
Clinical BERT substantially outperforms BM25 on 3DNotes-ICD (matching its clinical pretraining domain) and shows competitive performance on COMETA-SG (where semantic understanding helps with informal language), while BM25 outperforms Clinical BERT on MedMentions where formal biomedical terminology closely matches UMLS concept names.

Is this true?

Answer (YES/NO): NO